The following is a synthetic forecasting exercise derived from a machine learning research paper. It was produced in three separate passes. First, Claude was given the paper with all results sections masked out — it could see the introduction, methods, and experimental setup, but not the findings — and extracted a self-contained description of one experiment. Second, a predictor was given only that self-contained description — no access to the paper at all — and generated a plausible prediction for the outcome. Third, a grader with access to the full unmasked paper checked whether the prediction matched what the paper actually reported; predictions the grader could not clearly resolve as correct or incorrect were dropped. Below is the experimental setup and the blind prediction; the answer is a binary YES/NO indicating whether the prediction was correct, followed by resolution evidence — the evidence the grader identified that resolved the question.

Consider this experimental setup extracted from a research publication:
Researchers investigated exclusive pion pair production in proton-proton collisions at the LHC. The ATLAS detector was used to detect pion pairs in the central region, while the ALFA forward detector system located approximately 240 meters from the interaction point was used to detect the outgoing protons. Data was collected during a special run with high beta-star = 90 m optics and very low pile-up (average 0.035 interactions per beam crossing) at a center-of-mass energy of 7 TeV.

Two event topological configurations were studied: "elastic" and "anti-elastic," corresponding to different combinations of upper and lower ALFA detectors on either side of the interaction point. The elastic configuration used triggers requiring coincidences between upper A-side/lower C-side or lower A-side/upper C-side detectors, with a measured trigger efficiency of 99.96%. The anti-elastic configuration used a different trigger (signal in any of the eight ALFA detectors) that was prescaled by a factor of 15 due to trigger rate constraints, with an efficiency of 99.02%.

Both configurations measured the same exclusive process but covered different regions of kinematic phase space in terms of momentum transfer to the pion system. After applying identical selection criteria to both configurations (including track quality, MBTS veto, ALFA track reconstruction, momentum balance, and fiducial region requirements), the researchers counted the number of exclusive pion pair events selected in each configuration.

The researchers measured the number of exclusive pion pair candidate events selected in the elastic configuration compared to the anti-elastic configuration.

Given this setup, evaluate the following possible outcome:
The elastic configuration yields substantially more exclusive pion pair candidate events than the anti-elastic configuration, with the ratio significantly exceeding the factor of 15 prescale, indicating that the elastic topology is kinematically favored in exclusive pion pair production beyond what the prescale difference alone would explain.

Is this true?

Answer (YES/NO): NO